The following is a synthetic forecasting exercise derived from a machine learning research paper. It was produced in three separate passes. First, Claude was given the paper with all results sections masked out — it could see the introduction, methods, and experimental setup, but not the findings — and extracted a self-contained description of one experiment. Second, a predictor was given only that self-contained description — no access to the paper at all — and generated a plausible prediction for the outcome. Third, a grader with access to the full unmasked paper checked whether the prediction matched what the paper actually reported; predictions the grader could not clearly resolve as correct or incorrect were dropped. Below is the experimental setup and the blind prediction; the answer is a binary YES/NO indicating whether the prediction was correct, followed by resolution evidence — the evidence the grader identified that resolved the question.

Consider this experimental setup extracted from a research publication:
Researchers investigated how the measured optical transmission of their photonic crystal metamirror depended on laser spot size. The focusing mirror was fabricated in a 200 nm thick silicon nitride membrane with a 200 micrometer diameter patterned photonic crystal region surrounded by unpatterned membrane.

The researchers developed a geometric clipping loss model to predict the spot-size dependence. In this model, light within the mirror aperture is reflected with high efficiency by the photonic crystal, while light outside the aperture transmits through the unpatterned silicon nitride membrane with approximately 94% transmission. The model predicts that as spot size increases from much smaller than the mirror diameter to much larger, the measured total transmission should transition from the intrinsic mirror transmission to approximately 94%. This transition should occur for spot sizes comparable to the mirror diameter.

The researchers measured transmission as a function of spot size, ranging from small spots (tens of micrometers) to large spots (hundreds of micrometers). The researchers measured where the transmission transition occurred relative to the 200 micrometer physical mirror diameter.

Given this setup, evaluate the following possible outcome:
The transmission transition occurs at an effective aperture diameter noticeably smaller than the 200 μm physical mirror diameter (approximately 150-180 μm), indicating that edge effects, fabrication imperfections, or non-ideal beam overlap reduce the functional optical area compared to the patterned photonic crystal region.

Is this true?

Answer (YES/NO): NO